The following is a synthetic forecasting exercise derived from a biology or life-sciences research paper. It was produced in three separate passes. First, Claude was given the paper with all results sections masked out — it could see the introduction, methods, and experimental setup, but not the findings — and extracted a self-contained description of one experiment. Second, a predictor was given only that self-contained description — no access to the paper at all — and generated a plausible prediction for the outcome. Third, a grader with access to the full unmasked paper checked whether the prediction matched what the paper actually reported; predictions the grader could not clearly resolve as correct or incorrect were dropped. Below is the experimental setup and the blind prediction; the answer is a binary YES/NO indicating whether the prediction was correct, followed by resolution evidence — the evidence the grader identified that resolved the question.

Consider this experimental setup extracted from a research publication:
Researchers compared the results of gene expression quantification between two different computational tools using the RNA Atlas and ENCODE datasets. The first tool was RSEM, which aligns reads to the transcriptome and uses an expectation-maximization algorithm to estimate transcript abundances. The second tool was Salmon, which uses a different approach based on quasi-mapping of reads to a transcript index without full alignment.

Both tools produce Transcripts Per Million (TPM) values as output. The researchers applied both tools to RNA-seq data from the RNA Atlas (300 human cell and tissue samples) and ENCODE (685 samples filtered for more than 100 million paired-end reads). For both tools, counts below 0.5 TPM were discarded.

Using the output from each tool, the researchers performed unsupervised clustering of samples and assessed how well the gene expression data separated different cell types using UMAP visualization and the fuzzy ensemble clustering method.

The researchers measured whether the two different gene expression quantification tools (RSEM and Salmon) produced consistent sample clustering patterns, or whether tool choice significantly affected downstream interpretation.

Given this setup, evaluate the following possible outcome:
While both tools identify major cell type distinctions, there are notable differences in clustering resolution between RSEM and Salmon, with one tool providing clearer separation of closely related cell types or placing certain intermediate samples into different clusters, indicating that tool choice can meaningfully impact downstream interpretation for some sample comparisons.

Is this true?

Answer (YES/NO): NO